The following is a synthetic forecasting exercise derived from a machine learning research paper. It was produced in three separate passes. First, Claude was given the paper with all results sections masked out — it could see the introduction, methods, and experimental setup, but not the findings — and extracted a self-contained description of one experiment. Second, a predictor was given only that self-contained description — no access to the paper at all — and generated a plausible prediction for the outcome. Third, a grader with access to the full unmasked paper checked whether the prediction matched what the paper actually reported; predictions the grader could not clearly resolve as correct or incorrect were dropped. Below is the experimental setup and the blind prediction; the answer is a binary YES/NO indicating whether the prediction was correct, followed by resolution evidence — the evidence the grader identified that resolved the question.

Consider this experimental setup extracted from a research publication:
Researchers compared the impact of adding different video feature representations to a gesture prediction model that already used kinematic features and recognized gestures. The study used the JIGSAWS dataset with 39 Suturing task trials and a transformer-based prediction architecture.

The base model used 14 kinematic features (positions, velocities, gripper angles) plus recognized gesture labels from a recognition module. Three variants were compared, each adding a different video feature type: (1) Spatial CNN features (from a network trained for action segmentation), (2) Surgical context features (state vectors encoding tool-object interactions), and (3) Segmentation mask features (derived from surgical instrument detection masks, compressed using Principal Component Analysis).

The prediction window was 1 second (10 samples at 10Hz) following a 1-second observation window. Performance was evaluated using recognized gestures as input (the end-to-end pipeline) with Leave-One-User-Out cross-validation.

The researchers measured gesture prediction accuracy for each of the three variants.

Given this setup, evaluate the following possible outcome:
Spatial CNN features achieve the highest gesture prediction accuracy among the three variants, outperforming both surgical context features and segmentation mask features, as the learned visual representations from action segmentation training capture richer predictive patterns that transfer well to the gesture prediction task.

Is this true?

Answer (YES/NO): YES